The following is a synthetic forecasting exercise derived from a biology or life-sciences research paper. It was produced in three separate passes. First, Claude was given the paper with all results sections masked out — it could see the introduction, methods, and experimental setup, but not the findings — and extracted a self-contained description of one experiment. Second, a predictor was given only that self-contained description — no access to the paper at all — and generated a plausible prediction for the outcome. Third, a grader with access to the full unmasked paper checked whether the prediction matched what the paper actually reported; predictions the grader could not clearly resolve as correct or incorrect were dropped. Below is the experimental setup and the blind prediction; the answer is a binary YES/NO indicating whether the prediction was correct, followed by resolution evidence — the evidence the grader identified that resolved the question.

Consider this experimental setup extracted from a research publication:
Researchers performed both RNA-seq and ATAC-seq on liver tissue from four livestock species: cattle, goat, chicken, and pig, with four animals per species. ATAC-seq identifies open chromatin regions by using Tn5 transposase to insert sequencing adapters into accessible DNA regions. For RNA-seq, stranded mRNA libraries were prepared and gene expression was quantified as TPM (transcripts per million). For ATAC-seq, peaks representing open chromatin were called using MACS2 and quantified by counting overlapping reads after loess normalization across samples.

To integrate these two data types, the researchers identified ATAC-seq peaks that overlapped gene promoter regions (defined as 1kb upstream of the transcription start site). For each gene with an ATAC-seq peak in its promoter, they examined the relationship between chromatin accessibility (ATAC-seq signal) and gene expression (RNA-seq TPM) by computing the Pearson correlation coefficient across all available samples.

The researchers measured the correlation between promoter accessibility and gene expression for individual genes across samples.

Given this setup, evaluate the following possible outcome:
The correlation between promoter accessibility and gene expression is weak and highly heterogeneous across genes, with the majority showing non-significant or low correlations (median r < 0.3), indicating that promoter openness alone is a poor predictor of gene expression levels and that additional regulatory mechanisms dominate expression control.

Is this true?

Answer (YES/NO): NO